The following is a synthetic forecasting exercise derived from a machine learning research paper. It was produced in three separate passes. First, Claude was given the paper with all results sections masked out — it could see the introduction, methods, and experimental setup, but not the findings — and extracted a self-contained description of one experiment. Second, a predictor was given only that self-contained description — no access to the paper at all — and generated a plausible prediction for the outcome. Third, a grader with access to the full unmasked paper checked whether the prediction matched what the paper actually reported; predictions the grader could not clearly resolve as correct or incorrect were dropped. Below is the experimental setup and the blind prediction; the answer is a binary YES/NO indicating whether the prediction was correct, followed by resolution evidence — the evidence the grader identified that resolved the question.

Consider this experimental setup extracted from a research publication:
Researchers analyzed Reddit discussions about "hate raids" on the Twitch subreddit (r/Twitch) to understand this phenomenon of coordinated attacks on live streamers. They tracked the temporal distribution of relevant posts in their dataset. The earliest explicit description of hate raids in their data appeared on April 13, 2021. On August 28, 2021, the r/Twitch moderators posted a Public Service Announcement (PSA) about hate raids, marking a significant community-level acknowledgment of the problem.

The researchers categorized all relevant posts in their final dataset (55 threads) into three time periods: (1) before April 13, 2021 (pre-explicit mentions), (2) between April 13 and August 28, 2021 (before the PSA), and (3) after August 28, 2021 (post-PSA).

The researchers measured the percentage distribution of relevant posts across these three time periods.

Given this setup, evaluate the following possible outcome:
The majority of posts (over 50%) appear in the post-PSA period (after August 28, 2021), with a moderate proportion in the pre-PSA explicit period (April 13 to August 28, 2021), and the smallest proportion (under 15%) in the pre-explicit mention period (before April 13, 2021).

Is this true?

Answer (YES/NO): NO